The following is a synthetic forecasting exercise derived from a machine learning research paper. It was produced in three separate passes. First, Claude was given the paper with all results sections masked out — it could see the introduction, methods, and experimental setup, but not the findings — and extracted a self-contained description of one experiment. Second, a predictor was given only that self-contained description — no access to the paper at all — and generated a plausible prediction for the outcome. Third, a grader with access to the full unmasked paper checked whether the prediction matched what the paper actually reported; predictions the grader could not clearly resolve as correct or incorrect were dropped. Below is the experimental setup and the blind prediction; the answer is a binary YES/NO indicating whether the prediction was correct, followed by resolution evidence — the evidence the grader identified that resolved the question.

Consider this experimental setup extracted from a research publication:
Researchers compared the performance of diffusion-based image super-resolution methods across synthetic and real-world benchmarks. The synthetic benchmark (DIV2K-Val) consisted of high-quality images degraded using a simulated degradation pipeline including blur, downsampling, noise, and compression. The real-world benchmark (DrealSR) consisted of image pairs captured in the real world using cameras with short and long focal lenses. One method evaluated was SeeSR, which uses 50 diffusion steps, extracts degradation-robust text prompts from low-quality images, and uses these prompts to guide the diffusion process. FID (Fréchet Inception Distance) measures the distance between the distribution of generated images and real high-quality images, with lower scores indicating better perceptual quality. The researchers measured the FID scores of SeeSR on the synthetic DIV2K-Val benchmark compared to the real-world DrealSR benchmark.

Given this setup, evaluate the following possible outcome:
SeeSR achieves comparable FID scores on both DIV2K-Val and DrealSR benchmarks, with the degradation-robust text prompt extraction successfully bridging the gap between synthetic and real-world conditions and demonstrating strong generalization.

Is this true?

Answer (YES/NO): NO